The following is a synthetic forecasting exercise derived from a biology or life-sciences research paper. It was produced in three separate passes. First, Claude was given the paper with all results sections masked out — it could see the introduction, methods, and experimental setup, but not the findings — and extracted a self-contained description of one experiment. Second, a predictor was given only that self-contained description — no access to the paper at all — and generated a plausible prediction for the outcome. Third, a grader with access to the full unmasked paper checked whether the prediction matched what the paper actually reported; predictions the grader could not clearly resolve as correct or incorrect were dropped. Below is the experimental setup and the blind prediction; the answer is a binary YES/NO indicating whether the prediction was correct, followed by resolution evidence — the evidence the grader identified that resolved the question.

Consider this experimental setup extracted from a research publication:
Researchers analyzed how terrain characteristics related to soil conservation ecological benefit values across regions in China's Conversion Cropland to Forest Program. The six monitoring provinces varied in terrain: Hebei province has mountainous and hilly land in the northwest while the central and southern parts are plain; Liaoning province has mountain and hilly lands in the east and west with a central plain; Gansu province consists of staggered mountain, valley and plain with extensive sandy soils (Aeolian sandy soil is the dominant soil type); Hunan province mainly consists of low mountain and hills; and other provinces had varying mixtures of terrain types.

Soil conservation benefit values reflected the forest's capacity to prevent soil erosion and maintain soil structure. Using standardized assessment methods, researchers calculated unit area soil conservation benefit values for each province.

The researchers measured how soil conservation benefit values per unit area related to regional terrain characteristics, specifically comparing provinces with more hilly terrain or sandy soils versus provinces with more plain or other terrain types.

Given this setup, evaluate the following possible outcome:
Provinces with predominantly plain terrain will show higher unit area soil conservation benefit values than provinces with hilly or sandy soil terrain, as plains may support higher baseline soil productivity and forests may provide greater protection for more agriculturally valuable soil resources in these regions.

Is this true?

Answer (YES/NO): NO